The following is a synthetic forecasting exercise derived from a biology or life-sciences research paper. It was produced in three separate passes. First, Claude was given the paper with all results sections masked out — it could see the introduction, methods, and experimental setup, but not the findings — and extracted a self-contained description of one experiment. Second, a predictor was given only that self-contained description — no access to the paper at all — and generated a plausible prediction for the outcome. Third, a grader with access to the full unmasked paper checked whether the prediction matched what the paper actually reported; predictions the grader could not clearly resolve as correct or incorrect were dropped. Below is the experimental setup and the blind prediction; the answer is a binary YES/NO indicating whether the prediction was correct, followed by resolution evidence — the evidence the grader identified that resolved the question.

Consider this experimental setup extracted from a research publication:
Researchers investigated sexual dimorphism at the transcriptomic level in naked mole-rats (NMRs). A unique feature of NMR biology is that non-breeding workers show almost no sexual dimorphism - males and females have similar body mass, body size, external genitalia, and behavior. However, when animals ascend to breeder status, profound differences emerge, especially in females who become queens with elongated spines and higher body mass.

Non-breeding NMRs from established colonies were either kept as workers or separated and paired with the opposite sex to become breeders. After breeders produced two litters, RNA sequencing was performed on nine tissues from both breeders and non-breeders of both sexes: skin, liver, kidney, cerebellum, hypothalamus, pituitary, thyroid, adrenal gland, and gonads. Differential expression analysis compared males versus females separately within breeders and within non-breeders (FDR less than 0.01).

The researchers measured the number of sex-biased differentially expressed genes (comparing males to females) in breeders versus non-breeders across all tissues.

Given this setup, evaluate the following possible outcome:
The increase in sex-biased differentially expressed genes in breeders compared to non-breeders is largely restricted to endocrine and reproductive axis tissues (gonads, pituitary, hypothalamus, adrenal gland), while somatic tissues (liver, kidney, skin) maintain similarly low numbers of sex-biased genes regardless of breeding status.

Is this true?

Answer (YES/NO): NO